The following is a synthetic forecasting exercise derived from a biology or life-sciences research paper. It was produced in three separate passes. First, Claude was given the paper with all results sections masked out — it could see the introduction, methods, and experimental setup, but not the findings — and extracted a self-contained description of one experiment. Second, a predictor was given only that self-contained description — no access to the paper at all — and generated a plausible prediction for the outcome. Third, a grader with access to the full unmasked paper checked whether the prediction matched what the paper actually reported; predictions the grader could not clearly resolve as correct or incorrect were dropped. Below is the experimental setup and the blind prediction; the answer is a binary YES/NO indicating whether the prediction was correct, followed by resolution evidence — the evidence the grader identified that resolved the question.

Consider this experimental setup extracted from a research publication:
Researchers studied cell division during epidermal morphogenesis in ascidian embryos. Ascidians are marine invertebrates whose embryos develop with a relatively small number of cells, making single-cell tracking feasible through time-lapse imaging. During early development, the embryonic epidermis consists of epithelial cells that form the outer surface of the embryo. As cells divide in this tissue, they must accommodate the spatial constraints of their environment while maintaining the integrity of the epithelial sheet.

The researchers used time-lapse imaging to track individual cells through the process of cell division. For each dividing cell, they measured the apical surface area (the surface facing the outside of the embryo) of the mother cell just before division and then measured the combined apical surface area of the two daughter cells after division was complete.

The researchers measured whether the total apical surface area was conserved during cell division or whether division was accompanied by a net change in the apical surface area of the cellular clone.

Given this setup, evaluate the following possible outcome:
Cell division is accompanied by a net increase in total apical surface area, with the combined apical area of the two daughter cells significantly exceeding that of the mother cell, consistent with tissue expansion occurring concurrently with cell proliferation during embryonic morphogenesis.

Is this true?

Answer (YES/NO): YES